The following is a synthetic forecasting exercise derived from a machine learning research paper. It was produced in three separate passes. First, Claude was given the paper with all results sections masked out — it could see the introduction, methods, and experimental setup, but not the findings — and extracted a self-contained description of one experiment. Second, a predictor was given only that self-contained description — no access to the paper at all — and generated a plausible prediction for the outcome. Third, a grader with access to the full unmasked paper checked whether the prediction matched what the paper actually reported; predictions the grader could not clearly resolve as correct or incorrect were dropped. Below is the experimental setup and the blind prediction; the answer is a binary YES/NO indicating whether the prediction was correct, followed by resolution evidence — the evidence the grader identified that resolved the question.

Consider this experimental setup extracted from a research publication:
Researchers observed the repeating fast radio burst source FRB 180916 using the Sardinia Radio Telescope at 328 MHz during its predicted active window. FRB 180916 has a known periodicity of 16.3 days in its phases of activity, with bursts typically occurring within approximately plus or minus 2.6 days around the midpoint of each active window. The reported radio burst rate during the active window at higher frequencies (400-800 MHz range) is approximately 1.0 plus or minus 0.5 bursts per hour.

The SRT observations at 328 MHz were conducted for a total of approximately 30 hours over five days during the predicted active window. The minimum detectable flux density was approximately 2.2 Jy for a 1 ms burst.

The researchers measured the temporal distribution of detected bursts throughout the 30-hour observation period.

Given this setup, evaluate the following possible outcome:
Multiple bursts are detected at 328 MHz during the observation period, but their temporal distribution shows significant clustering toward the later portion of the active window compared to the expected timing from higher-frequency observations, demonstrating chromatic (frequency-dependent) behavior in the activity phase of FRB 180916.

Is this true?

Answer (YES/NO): NO